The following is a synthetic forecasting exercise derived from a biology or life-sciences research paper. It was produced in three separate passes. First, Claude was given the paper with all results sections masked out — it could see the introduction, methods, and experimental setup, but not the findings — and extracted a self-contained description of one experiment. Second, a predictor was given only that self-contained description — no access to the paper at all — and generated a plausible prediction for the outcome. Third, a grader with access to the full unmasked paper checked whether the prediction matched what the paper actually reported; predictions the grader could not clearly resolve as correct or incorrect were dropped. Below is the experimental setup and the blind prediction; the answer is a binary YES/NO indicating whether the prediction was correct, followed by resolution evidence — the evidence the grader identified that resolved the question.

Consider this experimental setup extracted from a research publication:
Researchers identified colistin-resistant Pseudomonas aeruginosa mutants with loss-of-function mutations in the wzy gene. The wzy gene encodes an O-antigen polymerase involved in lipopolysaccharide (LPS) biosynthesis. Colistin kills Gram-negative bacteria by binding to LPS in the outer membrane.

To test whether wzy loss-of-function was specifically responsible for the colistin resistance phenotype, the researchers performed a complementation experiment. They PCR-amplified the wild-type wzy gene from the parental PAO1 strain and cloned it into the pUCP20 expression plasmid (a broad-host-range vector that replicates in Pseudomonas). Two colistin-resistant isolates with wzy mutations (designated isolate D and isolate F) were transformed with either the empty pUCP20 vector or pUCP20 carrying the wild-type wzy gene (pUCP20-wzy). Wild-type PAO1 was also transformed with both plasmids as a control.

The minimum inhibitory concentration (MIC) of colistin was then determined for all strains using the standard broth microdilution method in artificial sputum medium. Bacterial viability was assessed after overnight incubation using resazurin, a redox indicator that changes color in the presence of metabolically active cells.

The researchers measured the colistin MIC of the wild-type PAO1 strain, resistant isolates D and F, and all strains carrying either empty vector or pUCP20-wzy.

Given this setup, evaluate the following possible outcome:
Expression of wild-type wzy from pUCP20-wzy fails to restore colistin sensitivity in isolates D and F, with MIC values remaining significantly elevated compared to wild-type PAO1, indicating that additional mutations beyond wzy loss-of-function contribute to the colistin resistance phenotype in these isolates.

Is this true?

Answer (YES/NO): NO